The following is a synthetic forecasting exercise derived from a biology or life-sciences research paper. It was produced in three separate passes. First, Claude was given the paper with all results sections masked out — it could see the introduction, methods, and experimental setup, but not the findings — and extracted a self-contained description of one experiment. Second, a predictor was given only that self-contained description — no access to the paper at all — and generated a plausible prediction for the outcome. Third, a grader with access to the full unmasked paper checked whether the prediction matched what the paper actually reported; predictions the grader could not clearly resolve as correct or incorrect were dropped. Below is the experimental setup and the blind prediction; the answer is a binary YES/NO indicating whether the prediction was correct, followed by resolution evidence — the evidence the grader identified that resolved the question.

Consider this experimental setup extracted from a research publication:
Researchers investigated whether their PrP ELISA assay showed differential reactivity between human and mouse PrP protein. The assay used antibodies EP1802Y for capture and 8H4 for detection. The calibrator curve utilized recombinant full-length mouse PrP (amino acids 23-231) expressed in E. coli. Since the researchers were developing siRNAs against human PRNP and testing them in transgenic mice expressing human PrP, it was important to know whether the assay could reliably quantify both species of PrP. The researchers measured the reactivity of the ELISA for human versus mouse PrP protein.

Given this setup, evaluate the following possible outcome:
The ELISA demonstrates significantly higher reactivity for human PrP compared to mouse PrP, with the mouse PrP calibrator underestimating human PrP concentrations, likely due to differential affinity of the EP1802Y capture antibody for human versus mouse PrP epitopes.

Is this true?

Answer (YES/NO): NO